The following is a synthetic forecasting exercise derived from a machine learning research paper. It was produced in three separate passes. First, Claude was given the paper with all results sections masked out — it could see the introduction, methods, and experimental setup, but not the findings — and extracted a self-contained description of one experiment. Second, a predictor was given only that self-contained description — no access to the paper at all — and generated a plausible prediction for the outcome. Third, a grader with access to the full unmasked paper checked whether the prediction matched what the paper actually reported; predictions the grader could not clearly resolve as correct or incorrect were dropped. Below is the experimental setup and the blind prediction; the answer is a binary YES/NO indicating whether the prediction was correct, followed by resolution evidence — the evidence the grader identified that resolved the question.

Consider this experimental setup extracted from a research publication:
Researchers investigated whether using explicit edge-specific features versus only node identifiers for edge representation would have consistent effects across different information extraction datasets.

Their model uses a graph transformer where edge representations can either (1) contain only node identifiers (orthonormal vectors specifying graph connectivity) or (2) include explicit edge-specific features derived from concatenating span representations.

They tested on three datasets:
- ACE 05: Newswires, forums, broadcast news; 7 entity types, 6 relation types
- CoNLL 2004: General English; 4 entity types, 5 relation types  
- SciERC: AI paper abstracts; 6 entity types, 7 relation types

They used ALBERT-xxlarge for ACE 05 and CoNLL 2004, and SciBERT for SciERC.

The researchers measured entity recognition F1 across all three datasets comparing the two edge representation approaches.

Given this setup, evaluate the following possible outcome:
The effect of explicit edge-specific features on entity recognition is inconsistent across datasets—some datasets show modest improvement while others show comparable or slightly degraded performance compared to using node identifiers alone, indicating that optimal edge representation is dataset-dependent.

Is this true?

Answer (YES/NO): YES